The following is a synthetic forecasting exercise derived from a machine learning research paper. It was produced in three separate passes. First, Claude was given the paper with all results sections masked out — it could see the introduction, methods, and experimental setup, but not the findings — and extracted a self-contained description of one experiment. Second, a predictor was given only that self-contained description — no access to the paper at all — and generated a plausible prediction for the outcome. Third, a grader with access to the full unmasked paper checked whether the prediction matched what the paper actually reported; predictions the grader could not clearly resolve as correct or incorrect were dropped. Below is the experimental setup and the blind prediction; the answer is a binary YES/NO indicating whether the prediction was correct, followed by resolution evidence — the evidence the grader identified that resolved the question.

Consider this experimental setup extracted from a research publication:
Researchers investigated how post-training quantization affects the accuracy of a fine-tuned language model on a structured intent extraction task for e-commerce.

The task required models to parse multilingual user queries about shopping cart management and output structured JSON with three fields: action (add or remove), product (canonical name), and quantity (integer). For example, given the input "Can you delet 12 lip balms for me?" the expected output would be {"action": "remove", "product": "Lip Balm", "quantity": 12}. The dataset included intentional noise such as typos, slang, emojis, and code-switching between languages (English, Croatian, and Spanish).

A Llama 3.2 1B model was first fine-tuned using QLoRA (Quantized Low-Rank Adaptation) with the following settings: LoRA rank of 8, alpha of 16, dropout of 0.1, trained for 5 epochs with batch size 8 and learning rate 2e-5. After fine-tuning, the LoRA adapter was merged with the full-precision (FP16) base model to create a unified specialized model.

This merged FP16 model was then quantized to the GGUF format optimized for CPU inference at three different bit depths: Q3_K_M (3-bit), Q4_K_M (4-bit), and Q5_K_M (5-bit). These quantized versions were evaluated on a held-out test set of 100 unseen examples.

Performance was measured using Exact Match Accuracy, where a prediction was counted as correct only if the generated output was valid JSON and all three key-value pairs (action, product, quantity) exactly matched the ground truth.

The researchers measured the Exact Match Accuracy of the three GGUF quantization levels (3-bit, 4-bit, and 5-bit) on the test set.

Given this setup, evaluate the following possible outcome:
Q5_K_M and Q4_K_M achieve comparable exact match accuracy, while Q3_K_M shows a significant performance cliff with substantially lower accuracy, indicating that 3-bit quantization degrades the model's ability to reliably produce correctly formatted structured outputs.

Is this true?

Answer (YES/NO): NO